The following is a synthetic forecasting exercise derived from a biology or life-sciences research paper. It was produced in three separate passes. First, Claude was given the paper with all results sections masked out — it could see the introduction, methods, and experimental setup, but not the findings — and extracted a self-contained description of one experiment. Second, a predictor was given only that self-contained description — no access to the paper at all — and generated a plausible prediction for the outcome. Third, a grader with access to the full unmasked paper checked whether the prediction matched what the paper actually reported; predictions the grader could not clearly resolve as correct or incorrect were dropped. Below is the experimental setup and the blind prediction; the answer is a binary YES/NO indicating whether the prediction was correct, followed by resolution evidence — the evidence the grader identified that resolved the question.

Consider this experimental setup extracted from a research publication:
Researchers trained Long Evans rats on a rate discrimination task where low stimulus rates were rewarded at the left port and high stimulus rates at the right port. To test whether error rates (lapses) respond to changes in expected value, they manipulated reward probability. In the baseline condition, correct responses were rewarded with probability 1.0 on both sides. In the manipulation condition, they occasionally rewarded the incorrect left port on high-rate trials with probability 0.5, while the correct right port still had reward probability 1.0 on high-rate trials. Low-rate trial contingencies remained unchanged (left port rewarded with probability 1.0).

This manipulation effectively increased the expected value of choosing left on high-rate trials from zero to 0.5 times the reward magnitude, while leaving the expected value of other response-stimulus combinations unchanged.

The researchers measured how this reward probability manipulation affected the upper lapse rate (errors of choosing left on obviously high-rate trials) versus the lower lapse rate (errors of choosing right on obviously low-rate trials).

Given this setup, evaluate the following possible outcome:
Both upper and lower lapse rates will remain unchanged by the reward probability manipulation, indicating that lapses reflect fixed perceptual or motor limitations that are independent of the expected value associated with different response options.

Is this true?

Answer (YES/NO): NO